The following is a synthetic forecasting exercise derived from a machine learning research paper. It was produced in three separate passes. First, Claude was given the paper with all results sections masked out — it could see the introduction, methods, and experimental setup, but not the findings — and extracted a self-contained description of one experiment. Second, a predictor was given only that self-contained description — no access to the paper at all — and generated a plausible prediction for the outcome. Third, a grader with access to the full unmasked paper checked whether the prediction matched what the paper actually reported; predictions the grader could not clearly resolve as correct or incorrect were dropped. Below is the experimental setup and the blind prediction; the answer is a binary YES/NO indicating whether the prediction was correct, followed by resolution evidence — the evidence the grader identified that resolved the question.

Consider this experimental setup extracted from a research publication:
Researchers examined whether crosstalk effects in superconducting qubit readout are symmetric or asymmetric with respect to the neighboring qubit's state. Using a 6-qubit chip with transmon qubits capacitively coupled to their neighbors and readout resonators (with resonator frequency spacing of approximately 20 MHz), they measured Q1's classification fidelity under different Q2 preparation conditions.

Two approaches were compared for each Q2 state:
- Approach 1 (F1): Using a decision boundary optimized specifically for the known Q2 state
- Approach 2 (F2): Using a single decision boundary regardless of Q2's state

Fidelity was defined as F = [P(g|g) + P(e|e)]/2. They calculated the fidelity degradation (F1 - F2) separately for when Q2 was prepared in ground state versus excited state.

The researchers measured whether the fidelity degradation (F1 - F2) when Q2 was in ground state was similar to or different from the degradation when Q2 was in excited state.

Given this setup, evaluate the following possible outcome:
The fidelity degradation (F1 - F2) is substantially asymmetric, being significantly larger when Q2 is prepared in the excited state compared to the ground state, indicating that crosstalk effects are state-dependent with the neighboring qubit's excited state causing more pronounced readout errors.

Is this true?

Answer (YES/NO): NO